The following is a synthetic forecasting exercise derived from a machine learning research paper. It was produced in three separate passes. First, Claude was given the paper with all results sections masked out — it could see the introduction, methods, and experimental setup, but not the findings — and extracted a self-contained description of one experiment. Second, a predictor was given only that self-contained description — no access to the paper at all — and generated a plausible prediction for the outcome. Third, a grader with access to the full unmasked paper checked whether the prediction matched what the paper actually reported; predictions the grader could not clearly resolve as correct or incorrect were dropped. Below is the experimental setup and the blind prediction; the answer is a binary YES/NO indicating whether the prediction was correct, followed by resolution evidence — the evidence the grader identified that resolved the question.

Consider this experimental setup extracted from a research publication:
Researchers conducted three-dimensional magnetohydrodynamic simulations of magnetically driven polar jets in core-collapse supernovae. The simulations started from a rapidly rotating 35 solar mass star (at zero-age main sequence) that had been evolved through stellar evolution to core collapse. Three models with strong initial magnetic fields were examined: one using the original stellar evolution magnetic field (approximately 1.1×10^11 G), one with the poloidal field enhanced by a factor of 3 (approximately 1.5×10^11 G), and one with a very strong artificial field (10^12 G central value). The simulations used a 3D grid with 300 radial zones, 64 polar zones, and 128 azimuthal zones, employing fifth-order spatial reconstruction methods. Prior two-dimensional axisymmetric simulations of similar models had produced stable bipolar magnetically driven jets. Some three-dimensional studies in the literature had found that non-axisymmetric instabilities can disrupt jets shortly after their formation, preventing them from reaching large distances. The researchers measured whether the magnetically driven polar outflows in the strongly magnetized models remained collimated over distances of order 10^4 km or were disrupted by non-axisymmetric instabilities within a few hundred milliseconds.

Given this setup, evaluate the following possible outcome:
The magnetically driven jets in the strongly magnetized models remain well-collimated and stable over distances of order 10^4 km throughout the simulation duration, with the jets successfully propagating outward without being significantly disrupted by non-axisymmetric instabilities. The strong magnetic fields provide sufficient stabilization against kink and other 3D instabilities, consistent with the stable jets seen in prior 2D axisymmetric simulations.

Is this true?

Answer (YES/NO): YES